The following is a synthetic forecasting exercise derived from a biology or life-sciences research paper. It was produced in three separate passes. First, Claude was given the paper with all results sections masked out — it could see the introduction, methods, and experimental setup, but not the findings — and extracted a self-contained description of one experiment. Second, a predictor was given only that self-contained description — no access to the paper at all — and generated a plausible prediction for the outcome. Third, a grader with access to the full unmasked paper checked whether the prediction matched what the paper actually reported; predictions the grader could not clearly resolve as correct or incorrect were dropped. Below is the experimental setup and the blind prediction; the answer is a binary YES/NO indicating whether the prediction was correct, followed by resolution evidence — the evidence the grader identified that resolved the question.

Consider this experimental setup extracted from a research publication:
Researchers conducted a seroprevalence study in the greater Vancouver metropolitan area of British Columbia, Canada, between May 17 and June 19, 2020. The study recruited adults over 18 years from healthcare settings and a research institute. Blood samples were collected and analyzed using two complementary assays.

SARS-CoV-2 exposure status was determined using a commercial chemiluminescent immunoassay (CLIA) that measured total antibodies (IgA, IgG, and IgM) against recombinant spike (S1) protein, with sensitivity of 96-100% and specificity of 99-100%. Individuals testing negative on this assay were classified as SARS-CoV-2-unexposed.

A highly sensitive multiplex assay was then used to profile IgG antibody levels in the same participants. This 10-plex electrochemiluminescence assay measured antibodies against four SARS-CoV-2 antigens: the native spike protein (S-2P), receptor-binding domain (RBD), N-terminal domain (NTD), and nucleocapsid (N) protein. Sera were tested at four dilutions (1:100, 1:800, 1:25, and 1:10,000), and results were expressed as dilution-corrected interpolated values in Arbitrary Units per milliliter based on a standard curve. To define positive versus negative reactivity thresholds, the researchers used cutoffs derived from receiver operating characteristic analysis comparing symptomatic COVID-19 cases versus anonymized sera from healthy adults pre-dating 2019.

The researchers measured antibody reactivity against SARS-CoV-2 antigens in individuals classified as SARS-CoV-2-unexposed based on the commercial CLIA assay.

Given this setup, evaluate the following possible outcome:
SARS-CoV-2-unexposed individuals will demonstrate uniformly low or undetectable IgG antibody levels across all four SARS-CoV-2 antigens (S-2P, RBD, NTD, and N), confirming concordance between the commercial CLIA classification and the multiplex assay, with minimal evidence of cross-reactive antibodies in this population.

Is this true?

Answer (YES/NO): NO